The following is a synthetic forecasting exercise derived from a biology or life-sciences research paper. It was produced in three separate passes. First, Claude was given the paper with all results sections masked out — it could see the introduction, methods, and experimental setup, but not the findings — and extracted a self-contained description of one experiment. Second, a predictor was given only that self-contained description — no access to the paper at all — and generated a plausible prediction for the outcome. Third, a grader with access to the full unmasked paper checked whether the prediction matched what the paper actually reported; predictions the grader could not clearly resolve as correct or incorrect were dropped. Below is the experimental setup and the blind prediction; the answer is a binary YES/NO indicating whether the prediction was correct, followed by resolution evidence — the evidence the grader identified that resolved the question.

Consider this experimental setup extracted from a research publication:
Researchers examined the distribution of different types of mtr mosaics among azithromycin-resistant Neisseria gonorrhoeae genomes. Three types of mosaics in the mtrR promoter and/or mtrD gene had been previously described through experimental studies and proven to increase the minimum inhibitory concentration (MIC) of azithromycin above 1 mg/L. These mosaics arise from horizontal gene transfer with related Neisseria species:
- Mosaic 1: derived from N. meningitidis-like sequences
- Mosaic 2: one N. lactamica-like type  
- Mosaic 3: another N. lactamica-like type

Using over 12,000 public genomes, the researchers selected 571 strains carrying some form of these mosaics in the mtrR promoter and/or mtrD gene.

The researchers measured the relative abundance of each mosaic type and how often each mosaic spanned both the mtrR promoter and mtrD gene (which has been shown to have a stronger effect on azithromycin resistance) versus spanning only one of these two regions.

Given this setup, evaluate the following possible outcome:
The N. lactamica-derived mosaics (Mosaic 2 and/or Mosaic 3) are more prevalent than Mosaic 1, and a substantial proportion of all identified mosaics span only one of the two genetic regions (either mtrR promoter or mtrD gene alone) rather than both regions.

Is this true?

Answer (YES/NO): NO